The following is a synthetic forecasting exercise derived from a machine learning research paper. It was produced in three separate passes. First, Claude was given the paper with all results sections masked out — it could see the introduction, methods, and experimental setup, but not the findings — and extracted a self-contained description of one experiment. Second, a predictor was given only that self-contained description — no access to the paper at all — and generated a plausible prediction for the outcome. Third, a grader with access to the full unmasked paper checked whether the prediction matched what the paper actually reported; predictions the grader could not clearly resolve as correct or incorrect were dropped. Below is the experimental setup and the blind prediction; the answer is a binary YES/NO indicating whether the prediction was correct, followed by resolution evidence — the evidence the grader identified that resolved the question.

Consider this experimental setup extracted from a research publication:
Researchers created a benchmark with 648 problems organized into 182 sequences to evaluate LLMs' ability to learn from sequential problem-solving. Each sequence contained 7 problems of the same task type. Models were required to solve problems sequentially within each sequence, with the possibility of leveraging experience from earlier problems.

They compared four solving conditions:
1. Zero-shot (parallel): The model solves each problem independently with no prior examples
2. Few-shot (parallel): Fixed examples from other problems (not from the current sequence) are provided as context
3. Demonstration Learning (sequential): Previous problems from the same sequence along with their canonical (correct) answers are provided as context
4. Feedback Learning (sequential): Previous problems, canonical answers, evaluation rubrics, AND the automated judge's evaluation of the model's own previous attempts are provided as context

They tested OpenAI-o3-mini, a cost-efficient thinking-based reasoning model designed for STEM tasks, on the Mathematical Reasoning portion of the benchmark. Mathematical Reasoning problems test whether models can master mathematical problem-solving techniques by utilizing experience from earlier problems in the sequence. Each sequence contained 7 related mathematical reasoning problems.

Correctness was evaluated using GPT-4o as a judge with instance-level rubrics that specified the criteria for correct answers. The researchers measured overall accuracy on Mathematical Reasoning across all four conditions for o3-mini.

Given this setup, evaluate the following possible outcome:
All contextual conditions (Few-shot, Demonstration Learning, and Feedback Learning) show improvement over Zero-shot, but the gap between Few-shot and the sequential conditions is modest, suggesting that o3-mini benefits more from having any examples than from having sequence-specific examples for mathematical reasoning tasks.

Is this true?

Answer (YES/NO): NO